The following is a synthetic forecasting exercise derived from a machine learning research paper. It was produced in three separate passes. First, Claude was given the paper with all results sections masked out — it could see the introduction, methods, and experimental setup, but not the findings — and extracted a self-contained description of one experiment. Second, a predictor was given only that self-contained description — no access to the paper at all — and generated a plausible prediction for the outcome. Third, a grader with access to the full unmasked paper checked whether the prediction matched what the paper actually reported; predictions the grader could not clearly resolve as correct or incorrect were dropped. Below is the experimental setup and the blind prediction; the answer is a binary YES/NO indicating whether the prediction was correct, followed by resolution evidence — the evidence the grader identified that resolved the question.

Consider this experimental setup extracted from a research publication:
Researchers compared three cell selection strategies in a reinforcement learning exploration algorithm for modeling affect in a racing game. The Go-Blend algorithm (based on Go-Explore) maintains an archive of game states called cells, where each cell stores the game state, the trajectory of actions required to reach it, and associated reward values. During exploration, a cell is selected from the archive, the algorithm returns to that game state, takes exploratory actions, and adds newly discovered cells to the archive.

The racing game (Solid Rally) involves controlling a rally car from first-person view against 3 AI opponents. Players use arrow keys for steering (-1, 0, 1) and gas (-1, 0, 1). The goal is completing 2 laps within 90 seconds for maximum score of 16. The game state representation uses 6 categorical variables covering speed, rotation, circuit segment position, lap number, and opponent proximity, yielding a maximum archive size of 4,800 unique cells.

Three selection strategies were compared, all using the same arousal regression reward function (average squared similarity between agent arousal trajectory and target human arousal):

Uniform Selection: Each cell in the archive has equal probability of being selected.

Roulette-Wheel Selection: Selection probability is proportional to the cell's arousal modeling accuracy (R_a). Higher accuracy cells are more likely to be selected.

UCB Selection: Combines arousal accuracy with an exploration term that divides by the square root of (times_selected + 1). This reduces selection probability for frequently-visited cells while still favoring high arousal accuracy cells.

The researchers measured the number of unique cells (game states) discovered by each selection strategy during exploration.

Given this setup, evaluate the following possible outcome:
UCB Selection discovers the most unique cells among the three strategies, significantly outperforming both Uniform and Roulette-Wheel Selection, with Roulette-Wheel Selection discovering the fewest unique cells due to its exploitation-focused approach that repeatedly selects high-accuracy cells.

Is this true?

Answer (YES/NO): NO